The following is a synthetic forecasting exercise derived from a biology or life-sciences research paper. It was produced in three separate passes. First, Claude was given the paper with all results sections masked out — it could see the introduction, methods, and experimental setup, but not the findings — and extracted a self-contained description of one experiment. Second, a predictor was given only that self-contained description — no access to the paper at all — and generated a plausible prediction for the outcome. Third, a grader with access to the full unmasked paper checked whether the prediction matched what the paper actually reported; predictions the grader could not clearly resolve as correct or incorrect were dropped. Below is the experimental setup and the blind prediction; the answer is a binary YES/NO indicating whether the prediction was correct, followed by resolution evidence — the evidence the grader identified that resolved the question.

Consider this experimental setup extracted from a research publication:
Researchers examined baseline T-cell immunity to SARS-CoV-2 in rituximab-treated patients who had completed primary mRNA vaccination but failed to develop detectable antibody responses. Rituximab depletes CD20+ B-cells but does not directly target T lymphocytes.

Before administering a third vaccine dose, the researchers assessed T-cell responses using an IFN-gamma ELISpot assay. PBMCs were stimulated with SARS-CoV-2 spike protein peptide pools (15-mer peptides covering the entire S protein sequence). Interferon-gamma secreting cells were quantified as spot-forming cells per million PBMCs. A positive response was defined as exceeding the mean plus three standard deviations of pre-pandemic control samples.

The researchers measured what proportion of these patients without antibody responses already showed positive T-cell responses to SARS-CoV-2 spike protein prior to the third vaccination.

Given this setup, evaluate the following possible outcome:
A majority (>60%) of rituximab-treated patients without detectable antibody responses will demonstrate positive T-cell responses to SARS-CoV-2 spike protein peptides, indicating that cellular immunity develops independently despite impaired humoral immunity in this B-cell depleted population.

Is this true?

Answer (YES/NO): YES